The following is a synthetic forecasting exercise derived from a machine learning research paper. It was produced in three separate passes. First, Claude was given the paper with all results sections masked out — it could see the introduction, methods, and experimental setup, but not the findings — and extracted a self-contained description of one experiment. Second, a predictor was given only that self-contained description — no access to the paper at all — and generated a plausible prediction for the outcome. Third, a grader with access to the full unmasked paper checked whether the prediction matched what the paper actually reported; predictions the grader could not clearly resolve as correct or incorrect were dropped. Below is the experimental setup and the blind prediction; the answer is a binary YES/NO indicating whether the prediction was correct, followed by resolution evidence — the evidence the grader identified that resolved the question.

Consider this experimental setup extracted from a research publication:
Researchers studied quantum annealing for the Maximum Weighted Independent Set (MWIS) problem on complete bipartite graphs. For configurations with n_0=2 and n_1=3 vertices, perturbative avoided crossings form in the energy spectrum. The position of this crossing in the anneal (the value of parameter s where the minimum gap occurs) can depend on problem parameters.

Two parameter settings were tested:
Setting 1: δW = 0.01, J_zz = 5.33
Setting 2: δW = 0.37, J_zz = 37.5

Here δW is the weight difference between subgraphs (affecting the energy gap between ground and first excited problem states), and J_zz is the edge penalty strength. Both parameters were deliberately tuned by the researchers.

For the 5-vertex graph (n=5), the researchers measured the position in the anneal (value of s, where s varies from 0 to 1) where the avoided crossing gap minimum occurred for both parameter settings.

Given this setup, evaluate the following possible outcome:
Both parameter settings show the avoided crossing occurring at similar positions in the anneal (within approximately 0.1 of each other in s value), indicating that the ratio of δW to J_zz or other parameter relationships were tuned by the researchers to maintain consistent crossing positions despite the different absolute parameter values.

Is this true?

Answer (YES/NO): YES